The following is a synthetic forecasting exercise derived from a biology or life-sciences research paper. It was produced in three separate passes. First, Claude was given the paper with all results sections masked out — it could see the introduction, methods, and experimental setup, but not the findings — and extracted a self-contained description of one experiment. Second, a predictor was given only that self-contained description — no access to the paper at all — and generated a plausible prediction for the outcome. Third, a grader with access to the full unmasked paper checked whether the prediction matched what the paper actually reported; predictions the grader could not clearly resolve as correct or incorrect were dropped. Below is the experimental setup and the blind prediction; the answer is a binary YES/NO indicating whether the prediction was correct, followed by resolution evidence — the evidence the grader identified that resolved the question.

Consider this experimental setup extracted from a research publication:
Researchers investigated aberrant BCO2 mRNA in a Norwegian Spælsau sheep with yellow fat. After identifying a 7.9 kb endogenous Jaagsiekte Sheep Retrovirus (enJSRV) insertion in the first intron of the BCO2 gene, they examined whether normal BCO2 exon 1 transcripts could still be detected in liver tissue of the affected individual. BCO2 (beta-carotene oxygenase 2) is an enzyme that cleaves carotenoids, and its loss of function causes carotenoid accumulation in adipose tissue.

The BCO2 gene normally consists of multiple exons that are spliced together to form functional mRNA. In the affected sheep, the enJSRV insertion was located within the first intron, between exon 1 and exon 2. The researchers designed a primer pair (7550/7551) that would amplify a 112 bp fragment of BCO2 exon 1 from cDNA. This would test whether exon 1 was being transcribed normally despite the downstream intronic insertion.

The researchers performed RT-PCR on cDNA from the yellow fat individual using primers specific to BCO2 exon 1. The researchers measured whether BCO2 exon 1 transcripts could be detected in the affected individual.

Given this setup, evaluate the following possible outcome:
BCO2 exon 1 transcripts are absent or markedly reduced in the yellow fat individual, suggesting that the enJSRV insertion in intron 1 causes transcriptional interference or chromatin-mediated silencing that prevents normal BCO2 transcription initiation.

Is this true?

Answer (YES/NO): NO